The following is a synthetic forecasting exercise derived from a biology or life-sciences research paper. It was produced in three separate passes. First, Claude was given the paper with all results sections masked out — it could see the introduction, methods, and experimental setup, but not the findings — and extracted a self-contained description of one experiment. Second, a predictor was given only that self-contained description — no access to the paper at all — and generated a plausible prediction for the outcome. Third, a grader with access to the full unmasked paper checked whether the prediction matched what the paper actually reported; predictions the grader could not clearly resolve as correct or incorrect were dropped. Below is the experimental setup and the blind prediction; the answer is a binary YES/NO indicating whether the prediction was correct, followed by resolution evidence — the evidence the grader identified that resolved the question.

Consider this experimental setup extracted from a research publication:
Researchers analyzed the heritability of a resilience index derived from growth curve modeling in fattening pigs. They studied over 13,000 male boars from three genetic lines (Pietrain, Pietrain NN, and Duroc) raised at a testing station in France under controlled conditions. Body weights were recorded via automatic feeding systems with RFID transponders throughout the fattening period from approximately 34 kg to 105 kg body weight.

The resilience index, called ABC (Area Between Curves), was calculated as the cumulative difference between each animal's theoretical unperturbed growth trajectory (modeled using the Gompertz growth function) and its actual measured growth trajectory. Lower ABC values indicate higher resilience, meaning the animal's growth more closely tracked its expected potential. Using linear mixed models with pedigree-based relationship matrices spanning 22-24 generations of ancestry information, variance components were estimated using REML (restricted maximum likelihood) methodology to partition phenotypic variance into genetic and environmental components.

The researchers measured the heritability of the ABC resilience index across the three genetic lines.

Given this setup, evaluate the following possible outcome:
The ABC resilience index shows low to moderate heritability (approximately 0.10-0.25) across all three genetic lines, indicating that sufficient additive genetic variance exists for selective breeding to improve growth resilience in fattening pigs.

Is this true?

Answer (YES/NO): NO